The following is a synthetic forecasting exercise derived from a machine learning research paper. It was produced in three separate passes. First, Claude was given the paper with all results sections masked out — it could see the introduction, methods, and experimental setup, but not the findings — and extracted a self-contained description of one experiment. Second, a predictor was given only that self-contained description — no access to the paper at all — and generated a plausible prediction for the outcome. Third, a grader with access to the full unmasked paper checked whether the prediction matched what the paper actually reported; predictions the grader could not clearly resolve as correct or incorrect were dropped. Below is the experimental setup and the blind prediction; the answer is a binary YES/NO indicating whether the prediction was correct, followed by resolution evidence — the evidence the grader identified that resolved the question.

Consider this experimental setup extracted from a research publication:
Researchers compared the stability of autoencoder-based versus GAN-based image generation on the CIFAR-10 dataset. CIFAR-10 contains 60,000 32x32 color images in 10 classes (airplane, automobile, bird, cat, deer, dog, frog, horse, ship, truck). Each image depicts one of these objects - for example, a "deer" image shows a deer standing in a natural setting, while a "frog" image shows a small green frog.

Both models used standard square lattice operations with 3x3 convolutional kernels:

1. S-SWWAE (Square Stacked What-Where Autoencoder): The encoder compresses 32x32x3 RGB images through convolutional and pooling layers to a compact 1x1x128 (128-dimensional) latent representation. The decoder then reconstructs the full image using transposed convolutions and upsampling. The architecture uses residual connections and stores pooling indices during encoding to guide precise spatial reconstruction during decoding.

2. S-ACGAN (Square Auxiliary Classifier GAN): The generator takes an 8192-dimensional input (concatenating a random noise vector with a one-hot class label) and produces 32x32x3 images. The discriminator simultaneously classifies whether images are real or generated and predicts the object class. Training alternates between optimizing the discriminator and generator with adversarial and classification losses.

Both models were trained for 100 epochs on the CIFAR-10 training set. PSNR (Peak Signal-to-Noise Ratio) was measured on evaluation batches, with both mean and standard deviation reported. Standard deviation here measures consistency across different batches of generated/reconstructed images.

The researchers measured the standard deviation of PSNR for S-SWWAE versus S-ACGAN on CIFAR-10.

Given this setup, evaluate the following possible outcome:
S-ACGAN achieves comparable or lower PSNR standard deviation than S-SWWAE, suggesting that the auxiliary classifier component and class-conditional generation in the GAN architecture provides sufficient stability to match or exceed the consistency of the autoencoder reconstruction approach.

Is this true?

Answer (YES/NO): NO